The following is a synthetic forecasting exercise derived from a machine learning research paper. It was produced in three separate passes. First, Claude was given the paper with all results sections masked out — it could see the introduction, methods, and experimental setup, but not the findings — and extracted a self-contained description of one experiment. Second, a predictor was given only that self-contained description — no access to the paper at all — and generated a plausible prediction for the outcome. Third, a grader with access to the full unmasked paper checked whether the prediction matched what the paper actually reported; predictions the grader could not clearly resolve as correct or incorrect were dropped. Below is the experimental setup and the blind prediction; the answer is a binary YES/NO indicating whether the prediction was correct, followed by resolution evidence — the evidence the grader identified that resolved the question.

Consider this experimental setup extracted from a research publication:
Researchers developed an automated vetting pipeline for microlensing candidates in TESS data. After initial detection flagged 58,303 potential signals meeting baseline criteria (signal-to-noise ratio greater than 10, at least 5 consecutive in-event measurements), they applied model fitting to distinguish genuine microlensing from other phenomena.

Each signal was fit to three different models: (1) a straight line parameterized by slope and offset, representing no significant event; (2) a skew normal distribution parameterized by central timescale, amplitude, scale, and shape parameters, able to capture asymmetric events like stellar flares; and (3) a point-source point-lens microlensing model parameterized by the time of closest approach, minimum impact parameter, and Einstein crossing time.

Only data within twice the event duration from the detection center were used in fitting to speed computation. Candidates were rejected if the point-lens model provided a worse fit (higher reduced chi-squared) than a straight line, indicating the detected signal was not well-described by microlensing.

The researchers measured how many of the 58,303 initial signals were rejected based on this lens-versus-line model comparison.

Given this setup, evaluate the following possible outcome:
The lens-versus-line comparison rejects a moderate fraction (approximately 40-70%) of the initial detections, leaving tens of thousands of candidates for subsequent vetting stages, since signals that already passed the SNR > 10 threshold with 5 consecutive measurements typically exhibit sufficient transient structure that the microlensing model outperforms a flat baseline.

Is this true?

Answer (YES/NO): NO